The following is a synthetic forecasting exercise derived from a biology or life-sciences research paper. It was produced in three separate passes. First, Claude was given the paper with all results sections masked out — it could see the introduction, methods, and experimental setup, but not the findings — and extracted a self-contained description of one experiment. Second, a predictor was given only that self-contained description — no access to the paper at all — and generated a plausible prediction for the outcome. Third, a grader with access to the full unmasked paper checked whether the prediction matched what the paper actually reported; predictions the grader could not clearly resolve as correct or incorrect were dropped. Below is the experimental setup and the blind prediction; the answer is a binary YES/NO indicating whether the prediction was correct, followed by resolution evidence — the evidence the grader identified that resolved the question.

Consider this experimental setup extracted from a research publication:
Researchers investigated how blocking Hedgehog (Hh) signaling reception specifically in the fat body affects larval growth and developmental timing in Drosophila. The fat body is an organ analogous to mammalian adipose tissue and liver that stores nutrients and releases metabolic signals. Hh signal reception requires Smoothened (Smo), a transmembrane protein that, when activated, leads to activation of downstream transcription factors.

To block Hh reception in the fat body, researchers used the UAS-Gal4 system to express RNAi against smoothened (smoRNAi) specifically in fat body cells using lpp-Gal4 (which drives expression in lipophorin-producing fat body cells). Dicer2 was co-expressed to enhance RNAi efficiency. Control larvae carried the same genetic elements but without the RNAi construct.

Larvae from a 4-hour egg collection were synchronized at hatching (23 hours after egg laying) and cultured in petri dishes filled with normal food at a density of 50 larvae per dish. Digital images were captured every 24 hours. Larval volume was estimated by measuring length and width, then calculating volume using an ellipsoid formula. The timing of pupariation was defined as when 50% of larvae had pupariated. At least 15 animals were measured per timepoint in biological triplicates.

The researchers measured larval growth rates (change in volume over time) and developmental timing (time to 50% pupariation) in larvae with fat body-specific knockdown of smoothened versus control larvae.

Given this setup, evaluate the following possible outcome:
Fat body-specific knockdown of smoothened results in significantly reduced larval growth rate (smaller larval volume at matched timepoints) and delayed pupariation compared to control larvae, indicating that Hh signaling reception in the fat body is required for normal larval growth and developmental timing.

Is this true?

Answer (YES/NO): NO